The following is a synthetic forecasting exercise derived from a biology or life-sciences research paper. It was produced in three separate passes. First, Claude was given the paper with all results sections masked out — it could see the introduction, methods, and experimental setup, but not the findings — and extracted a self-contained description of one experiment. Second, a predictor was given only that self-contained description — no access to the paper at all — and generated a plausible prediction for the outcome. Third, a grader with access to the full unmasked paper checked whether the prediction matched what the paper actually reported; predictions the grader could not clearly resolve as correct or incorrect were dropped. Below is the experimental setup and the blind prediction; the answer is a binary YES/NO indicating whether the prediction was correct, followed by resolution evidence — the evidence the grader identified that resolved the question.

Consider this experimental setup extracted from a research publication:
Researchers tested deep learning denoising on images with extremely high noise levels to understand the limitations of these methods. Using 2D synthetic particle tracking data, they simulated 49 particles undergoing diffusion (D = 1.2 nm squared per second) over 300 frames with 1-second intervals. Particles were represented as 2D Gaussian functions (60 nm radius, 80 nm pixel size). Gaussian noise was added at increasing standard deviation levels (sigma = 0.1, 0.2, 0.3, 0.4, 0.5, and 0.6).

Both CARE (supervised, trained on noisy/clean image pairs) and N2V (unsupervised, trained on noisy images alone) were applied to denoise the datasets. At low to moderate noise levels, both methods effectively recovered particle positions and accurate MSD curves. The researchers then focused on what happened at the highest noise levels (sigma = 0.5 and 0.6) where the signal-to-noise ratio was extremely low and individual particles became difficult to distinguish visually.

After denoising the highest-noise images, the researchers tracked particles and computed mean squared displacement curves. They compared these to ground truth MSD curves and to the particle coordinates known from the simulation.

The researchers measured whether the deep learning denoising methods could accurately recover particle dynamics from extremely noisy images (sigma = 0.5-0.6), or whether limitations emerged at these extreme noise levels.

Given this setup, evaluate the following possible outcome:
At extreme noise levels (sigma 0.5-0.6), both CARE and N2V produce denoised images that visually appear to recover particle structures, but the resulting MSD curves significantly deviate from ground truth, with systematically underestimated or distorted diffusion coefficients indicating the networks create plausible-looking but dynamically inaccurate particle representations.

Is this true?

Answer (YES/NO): NO